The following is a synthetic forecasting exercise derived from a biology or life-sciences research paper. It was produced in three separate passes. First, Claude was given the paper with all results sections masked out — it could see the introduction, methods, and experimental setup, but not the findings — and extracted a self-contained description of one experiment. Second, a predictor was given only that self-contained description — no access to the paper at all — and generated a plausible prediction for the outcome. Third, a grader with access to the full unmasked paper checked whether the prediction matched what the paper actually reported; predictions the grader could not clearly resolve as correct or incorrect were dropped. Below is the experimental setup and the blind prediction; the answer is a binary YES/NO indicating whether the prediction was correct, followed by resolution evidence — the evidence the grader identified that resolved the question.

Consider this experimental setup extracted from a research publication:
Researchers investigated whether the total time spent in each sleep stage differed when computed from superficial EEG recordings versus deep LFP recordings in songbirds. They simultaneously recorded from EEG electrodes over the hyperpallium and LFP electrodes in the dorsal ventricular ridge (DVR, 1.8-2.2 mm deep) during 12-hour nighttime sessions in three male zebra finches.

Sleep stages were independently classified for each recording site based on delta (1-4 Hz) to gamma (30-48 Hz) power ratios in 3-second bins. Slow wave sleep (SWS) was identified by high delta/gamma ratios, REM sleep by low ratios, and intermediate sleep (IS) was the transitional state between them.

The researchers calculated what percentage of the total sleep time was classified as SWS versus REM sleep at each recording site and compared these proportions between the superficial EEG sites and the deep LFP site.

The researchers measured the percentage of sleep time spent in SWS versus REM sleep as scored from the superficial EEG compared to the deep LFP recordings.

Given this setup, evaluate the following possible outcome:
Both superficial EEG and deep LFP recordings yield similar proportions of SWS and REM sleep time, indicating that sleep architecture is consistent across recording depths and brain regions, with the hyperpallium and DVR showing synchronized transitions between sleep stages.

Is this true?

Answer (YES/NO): NO